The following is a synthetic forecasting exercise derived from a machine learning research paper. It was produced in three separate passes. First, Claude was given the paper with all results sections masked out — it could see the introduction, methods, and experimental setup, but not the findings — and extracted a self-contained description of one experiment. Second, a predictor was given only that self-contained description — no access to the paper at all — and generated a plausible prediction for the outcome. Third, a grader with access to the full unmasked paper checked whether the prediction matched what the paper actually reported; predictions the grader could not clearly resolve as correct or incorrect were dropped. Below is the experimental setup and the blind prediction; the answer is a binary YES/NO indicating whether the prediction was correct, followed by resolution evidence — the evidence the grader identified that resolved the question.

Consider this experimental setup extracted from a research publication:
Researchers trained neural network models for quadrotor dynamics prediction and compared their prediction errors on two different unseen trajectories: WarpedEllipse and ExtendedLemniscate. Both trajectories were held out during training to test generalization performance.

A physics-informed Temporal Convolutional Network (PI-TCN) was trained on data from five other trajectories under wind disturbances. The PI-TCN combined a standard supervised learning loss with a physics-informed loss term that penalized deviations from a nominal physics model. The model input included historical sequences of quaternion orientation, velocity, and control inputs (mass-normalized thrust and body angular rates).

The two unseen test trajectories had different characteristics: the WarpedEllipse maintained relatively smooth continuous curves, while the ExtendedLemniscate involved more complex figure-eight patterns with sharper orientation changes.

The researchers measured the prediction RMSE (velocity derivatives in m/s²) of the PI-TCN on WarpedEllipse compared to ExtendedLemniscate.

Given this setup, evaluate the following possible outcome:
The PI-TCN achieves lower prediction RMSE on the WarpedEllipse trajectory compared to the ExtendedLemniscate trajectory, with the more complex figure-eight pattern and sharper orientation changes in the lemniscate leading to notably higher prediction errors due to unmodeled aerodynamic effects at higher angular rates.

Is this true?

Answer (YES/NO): NO